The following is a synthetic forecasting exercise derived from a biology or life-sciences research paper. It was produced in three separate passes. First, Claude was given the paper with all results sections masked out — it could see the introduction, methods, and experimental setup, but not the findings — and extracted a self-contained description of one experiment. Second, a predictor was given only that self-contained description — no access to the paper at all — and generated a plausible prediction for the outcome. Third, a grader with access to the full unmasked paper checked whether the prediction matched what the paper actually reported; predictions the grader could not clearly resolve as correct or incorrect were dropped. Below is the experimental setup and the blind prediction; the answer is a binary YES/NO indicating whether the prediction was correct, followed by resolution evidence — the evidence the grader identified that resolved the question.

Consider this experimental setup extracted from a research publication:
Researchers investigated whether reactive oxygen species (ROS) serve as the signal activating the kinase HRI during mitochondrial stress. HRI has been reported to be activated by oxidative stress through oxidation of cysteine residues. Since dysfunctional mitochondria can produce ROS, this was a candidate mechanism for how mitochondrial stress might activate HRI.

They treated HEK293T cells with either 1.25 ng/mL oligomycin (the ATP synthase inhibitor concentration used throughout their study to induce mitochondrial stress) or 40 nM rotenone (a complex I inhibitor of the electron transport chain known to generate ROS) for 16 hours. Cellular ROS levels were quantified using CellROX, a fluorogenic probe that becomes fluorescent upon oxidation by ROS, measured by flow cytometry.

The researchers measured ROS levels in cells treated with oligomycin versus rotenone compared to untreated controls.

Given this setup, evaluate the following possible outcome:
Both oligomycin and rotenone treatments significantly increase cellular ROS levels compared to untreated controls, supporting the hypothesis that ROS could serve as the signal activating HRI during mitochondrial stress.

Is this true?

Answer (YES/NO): NO